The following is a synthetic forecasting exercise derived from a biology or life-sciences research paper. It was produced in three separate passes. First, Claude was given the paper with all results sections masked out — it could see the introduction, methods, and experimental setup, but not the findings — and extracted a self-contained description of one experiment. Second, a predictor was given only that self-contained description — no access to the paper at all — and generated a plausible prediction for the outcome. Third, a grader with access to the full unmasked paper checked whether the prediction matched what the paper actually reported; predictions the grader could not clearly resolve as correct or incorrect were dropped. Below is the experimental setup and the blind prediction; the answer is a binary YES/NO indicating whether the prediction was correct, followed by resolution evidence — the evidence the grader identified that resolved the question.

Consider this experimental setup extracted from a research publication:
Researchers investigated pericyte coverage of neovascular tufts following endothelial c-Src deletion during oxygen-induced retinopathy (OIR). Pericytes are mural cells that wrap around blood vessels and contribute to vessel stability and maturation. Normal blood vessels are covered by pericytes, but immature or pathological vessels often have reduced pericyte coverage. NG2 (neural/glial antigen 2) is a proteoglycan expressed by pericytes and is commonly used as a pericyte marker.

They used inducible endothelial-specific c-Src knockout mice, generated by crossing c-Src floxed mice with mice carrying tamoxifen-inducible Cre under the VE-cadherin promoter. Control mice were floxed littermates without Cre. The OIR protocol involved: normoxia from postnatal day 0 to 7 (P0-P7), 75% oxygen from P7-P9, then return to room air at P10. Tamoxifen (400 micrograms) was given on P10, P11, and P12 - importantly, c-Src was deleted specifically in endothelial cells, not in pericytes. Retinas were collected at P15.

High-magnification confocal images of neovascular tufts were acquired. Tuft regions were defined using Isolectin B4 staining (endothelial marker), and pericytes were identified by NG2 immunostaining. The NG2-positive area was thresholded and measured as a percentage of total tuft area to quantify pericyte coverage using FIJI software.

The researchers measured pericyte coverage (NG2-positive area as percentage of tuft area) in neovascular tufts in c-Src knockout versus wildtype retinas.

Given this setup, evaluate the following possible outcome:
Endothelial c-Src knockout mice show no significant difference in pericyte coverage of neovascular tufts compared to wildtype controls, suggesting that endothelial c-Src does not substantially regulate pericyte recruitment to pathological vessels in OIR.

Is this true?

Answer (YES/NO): YES